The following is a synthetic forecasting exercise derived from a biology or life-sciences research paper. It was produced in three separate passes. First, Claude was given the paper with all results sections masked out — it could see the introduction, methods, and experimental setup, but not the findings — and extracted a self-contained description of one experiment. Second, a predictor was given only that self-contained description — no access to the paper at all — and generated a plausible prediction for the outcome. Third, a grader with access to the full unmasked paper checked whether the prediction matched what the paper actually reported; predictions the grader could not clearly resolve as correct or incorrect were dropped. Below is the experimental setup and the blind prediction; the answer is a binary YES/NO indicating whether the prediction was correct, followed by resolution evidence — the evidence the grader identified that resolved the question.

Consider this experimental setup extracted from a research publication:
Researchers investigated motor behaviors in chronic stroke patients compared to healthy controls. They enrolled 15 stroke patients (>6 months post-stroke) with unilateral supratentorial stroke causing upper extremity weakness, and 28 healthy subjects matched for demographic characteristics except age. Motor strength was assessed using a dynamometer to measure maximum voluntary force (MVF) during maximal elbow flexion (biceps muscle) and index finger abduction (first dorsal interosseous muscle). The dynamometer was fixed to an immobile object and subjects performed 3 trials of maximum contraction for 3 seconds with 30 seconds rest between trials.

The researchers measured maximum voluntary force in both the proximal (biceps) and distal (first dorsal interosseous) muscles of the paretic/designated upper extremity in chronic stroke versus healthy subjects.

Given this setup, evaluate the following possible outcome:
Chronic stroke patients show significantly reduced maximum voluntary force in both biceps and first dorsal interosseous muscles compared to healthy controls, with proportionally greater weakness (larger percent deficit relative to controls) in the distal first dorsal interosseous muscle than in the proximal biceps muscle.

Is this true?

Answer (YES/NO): NO